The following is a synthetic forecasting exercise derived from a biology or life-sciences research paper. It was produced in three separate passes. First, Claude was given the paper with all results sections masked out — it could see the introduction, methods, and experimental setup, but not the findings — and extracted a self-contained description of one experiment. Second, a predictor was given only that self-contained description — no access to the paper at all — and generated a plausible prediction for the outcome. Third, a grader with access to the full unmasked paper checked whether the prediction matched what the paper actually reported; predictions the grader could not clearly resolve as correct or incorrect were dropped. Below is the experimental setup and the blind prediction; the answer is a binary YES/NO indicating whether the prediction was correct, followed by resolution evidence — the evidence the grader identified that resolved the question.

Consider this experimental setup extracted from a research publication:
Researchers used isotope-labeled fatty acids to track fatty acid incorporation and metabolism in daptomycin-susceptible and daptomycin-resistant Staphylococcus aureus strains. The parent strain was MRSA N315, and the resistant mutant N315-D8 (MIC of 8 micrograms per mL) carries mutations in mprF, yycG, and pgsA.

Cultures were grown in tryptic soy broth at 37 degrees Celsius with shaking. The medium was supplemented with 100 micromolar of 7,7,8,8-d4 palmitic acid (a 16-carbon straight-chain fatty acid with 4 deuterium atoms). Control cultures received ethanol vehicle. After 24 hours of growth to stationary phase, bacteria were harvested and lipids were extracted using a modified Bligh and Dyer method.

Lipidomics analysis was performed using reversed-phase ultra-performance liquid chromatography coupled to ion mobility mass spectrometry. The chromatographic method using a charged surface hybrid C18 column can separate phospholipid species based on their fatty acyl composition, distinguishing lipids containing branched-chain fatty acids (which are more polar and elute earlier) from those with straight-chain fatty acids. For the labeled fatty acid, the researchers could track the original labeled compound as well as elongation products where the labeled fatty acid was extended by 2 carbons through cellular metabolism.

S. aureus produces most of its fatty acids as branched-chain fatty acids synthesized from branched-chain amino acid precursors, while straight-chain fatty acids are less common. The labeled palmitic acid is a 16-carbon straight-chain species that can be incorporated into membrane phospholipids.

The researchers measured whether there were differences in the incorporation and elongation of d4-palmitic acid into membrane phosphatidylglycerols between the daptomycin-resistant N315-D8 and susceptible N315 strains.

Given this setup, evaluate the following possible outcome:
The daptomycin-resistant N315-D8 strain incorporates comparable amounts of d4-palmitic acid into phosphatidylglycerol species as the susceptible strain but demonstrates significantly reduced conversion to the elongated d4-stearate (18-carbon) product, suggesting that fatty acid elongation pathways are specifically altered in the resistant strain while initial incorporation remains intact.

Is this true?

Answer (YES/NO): NO